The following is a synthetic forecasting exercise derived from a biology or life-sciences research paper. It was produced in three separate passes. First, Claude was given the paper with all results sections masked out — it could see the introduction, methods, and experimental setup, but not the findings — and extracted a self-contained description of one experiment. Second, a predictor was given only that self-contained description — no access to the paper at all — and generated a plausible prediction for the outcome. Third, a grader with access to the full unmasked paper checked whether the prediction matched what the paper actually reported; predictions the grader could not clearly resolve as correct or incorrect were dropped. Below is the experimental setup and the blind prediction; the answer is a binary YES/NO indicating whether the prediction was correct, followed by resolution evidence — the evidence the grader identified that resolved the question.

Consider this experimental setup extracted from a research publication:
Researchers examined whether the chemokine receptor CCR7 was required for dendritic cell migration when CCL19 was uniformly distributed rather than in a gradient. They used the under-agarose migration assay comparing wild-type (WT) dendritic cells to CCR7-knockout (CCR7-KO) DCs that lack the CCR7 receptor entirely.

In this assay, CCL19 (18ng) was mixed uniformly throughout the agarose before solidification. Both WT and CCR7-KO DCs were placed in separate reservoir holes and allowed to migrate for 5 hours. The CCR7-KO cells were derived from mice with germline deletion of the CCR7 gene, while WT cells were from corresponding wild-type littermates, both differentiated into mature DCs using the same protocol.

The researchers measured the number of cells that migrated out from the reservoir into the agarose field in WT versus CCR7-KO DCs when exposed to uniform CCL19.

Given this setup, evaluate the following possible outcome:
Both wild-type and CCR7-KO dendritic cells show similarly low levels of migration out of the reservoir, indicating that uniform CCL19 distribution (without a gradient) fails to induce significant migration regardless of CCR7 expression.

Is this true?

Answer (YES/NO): NO